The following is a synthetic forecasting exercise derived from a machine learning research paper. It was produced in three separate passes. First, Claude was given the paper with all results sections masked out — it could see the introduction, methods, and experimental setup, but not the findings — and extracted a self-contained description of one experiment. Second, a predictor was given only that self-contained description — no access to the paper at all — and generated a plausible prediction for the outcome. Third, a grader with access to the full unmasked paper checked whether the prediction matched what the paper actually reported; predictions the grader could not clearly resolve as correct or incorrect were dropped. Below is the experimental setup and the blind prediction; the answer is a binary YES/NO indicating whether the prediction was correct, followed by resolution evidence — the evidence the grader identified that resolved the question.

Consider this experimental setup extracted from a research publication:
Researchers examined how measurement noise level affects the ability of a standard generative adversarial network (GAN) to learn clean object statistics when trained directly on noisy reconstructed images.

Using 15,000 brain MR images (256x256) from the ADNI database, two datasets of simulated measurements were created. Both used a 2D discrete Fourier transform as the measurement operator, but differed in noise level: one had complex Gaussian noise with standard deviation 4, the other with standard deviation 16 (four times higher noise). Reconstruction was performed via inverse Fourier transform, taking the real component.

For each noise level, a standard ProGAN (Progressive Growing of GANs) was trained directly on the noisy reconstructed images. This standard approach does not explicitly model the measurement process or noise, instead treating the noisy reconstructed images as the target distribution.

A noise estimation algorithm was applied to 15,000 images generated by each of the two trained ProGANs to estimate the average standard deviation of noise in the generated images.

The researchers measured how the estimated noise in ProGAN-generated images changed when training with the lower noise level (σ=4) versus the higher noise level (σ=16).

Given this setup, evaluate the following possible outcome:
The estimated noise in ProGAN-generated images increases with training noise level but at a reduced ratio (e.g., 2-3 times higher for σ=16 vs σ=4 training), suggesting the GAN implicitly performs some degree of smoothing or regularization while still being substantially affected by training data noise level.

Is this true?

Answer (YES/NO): NO